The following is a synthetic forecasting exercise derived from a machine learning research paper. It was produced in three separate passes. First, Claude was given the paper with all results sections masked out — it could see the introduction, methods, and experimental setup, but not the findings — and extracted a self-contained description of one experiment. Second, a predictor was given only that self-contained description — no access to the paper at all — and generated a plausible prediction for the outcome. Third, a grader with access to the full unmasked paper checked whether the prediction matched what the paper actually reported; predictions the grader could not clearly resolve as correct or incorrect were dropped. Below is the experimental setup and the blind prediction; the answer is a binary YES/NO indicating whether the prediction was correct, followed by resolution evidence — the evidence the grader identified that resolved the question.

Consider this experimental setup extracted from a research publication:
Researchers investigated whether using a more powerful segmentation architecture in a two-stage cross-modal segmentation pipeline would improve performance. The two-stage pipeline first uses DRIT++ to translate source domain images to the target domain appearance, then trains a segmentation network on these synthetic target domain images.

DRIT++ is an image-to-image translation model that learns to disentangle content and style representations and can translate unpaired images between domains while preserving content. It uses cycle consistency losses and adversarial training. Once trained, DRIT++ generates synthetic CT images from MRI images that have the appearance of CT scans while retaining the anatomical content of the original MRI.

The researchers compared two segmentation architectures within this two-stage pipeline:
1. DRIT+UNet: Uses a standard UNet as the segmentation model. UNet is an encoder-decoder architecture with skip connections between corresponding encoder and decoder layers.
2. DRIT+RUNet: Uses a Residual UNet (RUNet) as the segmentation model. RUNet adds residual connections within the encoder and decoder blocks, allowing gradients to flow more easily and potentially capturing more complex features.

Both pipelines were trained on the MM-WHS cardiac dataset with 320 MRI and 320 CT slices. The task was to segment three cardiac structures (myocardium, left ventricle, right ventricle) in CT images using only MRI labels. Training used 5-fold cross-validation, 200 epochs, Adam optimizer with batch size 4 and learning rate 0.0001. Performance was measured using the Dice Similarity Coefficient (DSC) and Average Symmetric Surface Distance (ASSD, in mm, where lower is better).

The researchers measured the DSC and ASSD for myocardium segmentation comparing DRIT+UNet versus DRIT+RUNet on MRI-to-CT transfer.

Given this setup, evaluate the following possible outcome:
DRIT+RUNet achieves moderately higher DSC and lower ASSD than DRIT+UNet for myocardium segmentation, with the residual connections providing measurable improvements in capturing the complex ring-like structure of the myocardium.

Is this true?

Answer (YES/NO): YES